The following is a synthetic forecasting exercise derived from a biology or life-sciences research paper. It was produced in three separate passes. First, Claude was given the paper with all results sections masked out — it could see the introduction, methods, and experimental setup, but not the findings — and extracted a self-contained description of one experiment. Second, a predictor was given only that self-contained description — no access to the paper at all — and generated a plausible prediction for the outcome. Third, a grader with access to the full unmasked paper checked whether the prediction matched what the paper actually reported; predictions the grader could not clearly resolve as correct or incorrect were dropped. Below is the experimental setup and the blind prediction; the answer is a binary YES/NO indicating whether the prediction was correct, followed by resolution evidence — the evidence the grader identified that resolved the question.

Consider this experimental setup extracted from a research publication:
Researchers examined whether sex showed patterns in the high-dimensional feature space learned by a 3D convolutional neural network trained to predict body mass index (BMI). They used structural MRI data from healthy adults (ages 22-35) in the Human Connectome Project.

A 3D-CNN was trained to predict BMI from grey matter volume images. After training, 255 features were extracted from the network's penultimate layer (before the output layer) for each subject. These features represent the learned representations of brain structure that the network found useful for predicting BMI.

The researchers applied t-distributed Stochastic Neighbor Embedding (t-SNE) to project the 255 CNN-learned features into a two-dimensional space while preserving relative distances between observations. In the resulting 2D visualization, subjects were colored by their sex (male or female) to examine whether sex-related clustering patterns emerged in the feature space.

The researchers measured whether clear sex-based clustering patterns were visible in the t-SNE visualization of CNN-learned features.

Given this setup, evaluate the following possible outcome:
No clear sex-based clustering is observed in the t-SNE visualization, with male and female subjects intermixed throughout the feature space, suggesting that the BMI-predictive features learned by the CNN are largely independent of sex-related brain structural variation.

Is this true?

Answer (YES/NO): YES